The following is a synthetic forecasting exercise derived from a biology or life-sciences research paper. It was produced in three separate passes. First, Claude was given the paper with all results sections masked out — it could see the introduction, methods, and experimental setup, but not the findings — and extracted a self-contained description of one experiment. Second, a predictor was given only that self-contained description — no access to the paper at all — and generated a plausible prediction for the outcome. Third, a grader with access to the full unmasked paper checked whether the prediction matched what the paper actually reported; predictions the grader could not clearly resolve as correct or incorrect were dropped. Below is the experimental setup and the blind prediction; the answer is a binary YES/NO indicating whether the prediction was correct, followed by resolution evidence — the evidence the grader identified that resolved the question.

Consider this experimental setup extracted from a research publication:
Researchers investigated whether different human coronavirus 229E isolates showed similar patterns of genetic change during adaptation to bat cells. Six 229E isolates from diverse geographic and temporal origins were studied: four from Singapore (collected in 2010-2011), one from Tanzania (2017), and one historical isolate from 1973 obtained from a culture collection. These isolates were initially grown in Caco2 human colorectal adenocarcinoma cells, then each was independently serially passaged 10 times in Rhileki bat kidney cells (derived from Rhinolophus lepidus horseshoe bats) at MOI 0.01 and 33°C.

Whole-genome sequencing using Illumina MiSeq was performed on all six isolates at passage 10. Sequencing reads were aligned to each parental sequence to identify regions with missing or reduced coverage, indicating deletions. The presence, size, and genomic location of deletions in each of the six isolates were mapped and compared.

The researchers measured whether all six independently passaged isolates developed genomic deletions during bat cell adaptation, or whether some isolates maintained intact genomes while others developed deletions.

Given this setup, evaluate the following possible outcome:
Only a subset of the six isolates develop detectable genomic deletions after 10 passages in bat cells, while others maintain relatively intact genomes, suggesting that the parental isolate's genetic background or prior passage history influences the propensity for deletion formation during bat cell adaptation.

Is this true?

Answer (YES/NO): NO